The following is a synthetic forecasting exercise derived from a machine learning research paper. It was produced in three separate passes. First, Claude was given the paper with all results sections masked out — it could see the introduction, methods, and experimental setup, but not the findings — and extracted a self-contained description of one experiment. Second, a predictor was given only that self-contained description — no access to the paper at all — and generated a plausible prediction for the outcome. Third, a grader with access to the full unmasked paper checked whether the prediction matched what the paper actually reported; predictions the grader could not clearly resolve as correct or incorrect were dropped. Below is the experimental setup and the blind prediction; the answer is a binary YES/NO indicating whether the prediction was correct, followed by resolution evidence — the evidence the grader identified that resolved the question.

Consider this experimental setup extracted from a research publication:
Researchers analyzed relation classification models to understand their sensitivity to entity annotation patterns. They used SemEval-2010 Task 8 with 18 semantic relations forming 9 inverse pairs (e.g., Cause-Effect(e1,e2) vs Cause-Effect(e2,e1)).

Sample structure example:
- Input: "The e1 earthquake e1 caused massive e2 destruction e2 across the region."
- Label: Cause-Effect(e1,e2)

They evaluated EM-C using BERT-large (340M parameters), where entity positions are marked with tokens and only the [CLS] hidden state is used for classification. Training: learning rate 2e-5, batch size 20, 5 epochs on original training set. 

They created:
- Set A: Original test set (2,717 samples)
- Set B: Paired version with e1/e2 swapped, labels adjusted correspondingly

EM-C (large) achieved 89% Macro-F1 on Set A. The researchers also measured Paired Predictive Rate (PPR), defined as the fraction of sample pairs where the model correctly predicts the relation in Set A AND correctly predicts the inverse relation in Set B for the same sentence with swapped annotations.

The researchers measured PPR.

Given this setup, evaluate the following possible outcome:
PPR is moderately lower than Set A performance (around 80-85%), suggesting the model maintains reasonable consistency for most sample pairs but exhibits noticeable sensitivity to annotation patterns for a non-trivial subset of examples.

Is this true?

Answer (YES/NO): NO